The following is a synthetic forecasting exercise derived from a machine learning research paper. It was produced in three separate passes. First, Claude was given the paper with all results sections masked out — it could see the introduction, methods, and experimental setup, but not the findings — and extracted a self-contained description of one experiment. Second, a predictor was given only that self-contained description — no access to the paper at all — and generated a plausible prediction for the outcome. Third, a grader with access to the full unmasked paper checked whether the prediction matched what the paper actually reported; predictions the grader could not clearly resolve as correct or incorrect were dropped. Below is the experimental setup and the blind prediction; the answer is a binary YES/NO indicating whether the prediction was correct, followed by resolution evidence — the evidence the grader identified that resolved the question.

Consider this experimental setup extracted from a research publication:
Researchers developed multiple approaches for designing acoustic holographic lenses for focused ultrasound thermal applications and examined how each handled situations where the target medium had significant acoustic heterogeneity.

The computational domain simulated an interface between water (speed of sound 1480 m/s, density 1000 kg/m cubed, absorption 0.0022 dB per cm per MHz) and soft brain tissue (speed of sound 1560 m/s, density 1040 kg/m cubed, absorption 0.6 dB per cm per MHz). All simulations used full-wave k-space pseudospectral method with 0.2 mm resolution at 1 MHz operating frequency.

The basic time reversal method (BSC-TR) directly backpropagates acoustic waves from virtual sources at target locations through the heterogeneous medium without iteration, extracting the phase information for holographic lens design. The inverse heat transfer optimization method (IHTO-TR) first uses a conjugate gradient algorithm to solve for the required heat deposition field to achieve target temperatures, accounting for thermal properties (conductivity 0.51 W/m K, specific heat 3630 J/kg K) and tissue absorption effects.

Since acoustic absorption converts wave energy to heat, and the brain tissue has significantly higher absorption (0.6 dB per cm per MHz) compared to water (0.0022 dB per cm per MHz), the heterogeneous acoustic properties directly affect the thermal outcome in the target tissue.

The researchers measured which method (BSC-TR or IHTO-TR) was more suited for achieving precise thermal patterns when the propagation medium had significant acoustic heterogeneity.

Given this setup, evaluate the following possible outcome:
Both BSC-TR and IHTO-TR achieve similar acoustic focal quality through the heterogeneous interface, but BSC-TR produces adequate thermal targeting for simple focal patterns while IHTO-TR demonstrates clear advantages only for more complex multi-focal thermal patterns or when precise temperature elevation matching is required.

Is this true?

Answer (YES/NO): NO